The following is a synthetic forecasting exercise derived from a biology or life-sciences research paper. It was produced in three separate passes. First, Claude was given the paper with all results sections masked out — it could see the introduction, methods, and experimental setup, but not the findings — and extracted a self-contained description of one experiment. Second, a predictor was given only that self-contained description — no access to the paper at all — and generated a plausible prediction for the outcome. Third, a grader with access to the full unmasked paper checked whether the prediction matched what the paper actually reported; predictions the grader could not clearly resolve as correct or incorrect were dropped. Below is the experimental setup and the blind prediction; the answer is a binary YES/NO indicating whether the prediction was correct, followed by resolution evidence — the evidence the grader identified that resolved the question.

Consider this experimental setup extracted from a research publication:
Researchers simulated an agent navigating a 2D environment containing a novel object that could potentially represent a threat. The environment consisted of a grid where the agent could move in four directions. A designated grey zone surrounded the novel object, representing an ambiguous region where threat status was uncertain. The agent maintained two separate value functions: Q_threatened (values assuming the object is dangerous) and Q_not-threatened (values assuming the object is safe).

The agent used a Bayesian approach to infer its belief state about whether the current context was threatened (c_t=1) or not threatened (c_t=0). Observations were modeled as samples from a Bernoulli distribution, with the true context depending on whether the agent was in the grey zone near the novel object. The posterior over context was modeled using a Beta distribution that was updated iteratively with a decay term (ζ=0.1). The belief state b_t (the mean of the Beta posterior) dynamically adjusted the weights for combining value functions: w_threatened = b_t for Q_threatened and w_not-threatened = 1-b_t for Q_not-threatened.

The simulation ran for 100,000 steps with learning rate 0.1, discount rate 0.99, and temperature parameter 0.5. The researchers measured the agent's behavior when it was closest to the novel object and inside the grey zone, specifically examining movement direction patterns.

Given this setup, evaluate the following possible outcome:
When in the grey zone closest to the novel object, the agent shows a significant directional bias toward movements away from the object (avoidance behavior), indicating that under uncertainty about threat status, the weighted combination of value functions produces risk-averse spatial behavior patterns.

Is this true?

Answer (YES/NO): YES